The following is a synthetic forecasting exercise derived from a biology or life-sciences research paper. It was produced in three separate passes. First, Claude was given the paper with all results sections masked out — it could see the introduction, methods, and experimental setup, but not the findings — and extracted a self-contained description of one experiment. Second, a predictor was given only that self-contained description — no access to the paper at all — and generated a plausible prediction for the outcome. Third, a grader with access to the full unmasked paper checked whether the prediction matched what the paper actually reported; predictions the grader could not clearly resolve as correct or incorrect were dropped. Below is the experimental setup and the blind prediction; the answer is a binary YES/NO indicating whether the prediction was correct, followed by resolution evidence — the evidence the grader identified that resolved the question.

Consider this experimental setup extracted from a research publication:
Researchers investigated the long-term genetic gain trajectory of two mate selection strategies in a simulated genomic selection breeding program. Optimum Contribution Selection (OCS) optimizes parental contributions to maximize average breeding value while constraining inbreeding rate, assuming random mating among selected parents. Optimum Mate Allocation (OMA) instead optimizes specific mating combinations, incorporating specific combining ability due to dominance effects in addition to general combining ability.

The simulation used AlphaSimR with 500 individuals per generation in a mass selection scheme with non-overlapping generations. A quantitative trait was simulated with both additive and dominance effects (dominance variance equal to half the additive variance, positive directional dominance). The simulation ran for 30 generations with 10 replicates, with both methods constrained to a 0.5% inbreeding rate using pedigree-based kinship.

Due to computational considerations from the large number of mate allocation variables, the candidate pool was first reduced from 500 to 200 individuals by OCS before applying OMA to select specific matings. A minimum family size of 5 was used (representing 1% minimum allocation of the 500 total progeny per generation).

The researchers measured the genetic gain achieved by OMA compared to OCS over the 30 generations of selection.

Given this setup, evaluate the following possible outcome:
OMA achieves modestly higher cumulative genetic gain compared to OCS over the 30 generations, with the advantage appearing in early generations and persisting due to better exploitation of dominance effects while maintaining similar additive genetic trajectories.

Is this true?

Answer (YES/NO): NO